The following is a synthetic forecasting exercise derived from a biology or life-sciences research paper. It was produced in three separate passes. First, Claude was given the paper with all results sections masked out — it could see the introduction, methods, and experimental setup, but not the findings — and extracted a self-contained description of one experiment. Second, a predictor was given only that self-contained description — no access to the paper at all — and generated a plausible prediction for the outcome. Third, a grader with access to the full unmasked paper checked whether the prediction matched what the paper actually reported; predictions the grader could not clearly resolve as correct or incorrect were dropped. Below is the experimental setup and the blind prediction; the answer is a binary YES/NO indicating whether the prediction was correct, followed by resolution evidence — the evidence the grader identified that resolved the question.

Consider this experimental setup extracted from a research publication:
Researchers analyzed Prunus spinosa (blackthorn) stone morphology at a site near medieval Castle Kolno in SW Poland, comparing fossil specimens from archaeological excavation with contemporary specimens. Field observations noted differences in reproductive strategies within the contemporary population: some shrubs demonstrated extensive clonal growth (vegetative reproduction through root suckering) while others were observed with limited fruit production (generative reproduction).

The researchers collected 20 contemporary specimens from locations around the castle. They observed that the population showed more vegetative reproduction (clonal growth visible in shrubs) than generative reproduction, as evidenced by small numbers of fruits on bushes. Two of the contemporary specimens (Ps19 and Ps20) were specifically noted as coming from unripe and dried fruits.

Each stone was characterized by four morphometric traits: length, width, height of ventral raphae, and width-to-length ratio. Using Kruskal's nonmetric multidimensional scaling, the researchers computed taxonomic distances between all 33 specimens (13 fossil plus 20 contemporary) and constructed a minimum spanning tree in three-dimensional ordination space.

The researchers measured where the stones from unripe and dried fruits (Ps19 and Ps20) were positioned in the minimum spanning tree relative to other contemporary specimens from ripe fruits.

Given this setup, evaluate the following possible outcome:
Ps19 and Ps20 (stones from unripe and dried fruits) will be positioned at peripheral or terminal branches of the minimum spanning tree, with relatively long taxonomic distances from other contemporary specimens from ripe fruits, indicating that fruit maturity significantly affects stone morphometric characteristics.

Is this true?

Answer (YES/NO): NO